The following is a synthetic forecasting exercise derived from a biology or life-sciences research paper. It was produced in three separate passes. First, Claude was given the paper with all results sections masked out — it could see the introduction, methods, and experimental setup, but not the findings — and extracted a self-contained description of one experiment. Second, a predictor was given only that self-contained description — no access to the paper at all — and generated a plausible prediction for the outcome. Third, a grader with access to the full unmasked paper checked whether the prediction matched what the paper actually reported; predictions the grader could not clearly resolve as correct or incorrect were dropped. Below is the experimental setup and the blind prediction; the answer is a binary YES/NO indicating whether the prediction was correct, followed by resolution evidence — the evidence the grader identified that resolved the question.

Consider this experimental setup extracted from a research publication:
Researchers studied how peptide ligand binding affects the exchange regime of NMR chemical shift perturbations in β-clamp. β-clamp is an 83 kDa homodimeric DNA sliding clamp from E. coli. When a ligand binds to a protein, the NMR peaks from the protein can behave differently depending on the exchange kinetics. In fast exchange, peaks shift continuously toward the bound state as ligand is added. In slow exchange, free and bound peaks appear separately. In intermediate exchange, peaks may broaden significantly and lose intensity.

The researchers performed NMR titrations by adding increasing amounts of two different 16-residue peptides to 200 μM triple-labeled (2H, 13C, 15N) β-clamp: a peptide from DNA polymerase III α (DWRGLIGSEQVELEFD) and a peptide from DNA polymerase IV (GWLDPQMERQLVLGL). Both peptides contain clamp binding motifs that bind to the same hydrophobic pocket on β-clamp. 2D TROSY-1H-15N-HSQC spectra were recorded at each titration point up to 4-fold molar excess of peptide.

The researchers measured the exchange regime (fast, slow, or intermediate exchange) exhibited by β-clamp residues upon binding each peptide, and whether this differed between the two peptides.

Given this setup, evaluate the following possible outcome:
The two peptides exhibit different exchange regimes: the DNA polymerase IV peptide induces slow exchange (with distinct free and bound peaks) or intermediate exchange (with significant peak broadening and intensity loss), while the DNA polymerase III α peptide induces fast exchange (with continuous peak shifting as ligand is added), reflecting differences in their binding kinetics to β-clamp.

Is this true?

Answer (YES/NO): NO